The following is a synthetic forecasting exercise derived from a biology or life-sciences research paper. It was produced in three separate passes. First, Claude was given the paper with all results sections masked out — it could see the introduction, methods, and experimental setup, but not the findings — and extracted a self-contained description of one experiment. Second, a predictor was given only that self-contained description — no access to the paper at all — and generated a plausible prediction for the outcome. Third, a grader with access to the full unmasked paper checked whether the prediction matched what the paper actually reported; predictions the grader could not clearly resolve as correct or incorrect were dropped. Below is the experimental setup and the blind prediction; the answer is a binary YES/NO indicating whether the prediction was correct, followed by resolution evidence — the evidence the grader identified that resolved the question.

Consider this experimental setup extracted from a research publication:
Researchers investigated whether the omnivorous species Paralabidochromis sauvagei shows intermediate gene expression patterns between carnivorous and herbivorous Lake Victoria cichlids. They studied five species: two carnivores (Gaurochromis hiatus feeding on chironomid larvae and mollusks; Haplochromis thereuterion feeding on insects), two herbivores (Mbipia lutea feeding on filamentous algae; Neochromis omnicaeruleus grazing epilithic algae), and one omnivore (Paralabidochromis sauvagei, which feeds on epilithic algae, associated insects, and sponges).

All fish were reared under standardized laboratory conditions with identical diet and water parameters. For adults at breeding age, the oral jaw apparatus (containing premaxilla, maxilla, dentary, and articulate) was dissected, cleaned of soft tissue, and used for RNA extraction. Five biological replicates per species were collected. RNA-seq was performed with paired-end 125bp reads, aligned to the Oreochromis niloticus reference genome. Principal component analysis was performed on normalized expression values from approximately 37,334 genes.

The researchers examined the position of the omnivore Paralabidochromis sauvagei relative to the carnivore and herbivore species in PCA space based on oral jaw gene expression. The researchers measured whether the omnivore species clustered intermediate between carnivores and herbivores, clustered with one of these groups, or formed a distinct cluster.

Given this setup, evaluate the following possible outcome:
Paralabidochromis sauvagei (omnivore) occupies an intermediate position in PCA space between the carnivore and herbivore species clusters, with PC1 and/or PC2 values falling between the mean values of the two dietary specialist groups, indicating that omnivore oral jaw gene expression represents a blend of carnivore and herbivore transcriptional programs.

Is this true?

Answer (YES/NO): NO